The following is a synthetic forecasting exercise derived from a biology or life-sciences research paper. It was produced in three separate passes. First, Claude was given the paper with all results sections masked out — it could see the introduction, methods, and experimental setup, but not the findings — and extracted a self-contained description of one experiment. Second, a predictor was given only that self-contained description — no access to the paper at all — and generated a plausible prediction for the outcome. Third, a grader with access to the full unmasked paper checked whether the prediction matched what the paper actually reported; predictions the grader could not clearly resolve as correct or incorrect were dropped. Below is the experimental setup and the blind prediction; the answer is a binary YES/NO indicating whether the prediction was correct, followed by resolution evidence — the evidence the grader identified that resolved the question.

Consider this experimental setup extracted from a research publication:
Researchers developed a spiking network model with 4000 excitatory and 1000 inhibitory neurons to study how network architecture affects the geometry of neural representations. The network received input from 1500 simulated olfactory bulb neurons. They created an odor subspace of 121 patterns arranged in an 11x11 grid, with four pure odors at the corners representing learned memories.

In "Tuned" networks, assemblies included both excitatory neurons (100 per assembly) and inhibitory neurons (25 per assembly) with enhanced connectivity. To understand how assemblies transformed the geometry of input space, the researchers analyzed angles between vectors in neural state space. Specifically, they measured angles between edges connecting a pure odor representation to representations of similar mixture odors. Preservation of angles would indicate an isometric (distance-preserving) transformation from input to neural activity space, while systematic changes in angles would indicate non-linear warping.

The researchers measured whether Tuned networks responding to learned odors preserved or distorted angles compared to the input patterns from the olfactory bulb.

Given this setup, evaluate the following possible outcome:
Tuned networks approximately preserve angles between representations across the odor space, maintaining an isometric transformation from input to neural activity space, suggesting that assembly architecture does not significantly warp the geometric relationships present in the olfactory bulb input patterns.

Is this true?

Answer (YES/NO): NO